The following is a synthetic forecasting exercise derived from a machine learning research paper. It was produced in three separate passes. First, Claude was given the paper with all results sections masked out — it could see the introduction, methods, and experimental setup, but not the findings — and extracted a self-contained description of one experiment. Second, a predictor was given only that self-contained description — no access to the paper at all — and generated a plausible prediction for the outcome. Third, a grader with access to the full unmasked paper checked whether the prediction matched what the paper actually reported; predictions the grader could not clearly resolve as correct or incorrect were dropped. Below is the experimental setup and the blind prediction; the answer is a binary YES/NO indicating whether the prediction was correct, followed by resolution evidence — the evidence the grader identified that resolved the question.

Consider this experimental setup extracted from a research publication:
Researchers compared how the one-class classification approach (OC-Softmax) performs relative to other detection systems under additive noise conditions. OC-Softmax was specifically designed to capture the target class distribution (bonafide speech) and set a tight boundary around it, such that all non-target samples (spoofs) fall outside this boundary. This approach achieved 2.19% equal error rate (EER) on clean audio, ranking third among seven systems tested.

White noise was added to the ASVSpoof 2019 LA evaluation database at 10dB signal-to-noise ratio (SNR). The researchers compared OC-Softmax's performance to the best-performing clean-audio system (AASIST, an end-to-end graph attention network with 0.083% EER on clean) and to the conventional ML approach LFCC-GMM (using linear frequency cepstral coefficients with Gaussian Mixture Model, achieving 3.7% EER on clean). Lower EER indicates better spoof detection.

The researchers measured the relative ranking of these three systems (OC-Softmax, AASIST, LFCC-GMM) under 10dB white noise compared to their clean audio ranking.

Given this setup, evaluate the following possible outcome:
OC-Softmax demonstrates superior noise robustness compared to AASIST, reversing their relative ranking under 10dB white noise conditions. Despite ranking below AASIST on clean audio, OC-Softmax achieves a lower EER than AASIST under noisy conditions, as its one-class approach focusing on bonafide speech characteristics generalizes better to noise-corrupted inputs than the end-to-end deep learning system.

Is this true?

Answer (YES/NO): NO